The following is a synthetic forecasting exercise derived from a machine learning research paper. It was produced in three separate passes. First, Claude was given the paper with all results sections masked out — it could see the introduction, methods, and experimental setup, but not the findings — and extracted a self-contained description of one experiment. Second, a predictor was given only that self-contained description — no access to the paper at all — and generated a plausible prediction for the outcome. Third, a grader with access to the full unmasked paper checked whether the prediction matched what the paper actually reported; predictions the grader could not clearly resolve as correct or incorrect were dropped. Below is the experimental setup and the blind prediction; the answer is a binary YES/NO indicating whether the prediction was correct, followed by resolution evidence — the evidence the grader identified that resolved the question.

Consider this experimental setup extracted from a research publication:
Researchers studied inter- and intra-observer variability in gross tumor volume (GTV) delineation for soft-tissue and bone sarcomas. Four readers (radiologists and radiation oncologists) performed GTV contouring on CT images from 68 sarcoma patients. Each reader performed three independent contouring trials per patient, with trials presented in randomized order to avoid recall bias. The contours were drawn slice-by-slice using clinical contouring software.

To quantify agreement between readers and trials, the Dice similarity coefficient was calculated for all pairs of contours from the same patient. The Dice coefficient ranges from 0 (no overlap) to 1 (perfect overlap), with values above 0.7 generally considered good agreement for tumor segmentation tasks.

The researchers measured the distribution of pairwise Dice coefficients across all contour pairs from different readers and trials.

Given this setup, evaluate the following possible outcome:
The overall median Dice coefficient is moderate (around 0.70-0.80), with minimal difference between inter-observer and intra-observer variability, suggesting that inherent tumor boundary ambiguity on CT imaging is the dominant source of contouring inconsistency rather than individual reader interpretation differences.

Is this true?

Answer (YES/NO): NO